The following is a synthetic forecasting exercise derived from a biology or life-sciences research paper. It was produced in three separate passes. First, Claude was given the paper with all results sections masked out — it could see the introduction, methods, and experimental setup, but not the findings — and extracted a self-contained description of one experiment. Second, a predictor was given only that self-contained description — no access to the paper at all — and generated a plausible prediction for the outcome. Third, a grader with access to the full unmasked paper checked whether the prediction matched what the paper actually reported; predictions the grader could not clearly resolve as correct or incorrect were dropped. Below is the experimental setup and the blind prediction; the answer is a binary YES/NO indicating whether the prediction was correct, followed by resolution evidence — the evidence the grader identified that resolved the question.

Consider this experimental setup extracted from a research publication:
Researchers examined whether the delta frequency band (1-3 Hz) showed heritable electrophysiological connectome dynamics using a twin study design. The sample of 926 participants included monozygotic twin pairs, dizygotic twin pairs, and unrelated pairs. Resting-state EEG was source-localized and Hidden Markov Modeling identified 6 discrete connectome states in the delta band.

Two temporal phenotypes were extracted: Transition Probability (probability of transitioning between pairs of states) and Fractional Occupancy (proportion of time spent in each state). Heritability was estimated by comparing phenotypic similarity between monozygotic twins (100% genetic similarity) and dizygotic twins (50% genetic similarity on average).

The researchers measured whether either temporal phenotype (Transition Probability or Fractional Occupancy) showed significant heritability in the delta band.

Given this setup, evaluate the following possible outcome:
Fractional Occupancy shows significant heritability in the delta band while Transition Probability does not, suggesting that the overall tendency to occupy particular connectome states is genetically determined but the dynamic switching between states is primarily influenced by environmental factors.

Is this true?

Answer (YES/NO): NO